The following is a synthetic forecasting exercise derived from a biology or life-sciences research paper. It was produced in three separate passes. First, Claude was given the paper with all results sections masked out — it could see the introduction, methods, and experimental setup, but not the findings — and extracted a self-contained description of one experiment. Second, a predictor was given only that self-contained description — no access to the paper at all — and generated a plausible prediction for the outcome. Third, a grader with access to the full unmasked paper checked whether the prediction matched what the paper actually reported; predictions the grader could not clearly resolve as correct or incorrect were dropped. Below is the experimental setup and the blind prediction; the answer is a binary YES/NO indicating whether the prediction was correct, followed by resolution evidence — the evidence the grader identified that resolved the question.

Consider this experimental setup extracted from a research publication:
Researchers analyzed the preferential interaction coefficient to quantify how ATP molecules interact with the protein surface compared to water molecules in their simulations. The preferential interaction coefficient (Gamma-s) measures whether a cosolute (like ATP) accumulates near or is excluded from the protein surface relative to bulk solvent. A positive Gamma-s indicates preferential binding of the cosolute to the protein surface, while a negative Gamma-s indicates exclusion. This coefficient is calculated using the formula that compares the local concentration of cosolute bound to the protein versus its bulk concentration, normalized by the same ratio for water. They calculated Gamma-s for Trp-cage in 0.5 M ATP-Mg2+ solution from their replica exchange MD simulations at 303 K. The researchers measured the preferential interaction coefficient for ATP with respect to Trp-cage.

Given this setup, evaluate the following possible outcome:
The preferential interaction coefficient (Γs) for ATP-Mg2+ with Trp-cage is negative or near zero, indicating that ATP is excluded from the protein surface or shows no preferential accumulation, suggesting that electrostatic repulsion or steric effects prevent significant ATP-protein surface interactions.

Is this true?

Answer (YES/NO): NO